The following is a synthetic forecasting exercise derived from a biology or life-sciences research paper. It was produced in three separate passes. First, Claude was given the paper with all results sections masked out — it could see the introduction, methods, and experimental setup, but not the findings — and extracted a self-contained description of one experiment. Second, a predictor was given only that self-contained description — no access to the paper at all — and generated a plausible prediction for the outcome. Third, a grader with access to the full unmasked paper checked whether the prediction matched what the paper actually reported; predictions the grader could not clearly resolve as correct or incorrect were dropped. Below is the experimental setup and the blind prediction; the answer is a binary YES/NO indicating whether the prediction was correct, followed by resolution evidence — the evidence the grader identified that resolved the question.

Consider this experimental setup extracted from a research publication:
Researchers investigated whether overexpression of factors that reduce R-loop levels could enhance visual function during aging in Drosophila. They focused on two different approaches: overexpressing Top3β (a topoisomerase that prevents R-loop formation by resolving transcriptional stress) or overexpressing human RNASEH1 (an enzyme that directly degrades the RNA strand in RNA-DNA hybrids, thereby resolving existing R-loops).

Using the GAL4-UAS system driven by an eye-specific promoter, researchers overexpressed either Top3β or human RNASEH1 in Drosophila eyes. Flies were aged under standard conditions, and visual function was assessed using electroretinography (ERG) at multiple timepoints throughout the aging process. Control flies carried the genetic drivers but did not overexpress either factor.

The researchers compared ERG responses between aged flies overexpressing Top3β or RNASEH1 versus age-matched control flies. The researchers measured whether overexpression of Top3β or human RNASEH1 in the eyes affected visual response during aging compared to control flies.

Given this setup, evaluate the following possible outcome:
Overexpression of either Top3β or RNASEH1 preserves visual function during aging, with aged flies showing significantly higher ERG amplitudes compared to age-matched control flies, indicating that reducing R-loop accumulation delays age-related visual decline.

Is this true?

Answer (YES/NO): NO